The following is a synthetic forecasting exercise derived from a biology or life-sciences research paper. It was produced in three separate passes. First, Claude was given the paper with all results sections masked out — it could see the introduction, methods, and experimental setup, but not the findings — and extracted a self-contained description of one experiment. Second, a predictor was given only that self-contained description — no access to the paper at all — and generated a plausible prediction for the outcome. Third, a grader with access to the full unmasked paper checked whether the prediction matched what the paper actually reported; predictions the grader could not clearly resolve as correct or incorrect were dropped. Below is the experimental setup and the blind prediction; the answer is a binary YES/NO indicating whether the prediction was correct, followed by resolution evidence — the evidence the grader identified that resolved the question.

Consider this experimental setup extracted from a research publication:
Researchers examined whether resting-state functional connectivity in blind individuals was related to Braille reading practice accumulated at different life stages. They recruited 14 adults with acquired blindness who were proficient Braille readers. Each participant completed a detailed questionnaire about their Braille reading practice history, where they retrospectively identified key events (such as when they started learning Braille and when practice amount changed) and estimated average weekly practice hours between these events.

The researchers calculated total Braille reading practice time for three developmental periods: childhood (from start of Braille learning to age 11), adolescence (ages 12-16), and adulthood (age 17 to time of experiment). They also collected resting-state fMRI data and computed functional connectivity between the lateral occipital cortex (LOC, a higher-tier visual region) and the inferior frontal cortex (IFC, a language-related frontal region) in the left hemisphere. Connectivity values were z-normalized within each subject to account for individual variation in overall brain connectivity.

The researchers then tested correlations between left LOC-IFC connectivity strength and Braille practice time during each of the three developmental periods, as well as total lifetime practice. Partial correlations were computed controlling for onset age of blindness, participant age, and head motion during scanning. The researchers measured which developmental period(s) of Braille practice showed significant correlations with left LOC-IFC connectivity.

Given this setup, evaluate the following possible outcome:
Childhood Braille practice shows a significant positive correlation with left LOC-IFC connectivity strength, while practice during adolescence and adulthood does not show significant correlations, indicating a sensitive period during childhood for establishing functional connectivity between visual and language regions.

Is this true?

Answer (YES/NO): NO